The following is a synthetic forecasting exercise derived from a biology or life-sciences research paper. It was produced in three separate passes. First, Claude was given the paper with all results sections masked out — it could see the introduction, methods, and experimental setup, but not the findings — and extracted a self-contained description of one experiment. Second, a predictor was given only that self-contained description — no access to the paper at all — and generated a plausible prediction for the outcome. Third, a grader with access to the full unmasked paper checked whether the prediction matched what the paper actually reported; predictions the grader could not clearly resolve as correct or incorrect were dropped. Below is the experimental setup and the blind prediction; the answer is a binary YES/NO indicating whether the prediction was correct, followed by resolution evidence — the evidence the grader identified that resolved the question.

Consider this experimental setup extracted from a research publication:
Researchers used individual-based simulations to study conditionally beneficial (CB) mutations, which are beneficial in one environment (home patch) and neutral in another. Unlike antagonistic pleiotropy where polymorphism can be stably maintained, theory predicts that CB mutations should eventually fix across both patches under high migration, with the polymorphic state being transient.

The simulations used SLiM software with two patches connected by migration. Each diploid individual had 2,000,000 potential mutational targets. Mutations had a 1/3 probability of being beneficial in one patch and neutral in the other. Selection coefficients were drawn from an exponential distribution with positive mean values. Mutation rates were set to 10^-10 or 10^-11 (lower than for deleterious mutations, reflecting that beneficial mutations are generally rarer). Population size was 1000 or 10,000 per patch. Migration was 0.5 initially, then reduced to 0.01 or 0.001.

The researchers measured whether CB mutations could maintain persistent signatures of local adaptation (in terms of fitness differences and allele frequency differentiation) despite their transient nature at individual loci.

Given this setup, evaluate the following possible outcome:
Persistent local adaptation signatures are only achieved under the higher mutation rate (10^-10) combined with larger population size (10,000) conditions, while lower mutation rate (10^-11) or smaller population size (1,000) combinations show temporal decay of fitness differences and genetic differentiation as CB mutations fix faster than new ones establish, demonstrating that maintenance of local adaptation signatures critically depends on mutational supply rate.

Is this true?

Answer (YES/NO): NO